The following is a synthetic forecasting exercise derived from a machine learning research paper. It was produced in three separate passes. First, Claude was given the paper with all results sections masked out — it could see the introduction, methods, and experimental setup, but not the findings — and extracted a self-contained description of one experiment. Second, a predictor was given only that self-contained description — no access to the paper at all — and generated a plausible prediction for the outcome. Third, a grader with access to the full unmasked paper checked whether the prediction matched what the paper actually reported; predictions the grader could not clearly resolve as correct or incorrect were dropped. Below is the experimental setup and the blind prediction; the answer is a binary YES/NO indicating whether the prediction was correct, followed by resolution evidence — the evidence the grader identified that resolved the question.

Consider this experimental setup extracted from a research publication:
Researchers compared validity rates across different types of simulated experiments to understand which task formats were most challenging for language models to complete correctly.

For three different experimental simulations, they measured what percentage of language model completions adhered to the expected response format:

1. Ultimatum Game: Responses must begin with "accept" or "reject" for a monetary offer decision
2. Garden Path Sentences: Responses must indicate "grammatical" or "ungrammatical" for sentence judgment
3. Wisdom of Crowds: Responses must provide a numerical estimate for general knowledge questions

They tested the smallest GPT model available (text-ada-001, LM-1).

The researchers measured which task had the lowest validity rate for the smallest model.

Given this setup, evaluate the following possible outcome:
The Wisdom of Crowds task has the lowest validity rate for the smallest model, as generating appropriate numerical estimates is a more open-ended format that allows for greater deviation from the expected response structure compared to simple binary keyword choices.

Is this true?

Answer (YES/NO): YES